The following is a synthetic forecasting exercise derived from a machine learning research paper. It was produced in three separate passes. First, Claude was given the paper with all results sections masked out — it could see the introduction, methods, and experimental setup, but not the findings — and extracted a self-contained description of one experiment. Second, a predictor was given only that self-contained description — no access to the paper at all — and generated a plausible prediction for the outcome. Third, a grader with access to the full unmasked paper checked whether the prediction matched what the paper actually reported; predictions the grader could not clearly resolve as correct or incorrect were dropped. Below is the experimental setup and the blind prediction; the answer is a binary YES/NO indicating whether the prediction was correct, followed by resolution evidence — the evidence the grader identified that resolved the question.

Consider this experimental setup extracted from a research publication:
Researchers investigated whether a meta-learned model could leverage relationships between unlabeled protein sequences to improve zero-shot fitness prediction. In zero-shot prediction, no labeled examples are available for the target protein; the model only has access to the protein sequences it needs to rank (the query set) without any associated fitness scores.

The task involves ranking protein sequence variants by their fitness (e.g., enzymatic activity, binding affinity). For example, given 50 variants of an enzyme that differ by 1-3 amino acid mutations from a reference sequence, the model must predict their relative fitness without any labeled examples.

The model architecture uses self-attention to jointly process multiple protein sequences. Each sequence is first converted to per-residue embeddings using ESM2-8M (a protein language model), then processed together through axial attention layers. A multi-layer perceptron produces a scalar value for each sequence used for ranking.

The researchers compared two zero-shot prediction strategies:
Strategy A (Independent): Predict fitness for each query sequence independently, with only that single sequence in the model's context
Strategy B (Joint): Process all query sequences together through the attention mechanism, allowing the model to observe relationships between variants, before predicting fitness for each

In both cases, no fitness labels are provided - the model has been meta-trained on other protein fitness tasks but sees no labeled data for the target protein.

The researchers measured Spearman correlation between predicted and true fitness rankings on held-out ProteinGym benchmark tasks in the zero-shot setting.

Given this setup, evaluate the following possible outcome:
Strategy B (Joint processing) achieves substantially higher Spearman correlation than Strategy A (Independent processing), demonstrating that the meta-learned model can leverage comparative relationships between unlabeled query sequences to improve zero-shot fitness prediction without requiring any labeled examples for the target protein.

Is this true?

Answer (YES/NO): YES